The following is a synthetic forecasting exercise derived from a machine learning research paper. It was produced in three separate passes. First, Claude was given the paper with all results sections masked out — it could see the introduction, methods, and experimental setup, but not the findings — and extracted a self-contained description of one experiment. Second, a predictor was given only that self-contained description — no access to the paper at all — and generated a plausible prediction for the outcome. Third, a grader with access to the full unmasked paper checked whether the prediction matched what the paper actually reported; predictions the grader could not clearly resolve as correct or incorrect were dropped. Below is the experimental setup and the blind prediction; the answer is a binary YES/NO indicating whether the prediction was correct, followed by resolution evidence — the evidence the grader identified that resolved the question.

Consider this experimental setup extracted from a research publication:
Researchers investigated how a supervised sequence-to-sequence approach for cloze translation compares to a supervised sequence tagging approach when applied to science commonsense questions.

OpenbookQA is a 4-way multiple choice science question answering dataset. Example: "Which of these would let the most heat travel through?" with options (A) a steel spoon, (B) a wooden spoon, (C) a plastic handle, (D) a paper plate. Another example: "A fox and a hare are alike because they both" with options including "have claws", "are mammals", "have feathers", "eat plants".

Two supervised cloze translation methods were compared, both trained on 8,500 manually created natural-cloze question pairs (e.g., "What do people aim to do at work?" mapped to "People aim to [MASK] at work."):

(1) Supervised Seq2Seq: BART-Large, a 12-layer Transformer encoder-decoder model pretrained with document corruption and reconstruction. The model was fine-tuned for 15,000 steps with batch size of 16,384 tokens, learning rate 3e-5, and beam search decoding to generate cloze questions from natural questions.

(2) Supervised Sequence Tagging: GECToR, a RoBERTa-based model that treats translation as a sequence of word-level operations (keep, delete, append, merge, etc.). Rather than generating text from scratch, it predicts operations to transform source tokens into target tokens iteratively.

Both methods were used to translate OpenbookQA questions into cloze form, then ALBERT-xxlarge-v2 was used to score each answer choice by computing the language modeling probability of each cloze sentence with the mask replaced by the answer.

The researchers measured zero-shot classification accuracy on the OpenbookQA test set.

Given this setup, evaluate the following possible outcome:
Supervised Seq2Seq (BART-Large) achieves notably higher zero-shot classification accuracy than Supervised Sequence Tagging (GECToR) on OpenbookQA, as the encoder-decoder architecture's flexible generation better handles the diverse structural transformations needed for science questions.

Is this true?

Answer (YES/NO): NO